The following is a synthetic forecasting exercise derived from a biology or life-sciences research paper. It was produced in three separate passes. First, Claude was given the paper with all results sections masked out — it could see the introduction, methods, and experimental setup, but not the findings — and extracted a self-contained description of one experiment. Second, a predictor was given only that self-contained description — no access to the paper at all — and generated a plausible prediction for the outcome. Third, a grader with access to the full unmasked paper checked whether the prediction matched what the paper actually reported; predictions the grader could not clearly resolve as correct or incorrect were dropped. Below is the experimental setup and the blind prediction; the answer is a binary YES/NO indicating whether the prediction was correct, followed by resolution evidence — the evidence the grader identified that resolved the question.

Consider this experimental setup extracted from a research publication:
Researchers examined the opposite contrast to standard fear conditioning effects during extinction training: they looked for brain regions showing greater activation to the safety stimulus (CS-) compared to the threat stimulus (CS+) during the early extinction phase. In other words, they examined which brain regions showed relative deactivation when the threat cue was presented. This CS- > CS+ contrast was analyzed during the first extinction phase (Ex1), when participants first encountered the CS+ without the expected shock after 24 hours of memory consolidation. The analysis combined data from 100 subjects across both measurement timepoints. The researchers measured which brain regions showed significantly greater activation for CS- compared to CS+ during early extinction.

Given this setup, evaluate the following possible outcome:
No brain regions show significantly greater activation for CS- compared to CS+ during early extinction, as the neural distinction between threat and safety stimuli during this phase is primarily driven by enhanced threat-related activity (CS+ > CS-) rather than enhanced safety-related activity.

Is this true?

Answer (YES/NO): NO